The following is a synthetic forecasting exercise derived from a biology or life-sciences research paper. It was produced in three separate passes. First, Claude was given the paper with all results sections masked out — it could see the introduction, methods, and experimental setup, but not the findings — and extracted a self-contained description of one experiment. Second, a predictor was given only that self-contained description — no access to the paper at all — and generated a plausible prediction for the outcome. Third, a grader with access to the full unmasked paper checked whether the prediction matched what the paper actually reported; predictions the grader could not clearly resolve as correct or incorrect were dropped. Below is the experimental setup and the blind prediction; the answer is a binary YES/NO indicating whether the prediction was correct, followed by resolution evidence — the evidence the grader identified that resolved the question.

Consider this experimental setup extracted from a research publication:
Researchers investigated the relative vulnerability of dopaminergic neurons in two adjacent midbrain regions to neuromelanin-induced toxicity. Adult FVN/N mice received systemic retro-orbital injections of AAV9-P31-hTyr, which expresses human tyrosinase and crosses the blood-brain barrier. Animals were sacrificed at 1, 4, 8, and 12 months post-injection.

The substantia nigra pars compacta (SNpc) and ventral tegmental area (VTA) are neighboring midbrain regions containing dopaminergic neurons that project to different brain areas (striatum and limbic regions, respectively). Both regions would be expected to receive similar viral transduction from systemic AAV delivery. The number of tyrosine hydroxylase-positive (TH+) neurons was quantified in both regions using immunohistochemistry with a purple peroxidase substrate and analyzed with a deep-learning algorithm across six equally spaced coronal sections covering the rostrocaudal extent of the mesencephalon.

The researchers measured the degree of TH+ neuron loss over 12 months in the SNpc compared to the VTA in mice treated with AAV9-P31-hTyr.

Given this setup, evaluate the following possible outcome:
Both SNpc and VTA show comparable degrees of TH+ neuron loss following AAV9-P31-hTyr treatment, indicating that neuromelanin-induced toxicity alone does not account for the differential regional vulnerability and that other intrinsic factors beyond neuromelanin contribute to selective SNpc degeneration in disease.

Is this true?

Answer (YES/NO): NO